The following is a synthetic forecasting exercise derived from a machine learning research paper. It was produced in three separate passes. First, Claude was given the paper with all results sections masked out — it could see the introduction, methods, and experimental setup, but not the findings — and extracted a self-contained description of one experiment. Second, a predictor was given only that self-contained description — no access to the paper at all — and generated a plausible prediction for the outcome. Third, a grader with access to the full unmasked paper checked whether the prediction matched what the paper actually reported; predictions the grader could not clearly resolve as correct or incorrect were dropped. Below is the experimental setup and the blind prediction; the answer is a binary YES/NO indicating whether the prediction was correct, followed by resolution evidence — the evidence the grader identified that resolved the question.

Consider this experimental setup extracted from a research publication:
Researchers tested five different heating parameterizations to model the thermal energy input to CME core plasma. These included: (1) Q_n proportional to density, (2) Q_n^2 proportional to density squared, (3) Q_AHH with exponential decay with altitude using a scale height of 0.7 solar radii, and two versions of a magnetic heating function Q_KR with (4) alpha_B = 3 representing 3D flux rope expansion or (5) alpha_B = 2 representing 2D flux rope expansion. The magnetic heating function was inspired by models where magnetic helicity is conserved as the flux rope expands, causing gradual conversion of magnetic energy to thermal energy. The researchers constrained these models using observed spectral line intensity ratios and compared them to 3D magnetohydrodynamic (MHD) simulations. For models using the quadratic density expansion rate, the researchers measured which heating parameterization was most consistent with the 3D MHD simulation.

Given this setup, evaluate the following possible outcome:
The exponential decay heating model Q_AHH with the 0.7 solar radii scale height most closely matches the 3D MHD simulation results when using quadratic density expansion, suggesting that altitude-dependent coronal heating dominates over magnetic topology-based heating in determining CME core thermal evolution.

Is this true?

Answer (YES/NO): NO